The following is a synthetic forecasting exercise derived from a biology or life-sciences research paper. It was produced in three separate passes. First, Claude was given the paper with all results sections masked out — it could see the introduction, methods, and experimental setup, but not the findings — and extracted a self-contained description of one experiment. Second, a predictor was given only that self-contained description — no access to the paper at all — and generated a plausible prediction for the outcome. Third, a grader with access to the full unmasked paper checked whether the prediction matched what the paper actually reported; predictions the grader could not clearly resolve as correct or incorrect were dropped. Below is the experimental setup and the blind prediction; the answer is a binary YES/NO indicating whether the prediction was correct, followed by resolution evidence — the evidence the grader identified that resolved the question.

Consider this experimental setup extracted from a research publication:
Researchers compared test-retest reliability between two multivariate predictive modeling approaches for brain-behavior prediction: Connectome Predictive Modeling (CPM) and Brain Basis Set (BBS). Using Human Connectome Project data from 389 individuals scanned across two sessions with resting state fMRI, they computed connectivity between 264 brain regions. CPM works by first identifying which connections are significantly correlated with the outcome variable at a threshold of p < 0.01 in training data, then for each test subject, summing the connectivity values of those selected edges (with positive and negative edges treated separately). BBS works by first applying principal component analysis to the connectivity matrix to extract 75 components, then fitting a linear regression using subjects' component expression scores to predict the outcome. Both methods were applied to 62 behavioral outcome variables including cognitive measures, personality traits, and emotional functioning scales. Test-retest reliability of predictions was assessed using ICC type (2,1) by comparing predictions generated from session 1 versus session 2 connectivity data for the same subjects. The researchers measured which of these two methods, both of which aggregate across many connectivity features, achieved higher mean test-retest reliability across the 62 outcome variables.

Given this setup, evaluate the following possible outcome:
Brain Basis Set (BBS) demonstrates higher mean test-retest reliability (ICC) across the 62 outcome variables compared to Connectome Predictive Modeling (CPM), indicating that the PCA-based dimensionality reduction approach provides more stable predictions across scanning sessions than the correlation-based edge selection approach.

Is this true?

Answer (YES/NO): YES